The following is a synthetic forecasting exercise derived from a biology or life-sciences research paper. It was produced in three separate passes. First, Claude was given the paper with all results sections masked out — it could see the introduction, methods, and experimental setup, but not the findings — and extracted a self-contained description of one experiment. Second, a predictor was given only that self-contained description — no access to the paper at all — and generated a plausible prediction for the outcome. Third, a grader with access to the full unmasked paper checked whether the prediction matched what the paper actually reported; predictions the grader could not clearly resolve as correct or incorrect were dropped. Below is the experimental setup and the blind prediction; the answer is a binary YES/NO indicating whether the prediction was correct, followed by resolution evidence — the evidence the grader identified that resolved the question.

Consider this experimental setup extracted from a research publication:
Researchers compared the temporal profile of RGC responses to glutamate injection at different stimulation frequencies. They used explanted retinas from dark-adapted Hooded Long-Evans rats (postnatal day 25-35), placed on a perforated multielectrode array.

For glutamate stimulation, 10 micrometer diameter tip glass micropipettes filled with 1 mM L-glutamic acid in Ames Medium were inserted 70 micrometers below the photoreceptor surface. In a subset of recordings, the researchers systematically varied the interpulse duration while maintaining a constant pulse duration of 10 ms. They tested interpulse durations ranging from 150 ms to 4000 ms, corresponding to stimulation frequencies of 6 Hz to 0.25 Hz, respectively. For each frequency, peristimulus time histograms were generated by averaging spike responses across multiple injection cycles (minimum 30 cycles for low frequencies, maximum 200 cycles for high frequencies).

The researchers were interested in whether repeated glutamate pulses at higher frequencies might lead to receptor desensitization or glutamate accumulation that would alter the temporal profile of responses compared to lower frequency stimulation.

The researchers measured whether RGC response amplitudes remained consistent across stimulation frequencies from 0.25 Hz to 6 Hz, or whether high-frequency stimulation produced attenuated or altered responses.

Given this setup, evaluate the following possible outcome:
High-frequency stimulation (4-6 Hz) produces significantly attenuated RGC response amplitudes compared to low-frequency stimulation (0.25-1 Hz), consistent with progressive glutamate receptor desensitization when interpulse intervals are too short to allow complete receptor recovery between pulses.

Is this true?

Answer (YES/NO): NO